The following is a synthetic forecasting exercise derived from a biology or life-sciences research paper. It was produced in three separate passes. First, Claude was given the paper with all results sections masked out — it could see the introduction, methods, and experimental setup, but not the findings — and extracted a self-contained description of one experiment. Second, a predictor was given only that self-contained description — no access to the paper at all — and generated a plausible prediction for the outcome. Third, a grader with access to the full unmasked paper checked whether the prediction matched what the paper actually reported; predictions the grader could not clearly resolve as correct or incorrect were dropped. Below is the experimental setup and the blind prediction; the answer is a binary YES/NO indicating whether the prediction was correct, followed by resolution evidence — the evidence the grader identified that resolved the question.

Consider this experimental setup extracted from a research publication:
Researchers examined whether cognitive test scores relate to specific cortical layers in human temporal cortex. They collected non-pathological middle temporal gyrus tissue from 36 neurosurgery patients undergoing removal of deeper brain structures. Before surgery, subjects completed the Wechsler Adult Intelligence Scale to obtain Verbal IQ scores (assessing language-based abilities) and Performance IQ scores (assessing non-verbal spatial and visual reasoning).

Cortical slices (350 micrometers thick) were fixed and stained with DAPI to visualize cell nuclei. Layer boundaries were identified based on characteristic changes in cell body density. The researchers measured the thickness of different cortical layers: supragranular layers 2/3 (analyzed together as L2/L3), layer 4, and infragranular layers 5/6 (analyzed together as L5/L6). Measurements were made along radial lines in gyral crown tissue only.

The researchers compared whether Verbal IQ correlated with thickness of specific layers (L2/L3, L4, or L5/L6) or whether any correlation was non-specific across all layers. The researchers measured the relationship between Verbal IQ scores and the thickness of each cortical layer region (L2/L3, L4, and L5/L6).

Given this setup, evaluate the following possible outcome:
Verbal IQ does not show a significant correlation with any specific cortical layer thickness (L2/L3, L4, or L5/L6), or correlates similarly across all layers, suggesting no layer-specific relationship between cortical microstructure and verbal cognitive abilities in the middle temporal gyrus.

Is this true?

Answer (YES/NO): NO